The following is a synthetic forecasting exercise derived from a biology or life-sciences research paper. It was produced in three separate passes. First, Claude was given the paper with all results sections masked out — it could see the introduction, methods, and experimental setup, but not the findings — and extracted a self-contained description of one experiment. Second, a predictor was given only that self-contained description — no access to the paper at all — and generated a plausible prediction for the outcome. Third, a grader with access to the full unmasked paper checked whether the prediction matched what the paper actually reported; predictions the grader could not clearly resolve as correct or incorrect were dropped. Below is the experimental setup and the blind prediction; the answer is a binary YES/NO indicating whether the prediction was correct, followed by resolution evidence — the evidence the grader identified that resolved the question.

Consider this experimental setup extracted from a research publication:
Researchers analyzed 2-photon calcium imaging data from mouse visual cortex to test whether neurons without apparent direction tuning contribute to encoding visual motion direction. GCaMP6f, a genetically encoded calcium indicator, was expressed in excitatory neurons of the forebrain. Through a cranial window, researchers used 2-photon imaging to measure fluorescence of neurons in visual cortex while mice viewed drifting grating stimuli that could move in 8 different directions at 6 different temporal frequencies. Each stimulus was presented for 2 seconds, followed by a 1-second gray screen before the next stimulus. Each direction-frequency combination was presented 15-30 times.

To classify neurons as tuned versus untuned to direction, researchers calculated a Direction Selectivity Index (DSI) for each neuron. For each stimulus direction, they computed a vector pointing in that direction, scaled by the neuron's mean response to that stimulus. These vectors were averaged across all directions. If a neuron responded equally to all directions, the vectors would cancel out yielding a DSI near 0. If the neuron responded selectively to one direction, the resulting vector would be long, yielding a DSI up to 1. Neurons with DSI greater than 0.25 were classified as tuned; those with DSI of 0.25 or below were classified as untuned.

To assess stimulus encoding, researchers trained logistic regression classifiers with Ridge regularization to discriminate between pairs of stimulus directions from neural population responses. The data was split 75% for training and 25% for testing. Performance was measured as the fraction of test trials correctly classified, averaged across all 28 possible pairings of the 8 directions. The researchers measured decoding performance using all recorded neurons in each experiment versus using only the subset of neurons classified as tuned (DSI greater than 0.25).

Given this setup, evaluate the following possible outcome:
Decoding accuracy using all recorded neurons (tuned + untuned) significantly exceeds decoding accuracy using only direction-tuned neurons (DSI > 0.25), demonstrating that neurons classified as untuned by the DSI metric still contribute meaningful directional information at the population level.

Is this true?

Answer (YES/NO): YES